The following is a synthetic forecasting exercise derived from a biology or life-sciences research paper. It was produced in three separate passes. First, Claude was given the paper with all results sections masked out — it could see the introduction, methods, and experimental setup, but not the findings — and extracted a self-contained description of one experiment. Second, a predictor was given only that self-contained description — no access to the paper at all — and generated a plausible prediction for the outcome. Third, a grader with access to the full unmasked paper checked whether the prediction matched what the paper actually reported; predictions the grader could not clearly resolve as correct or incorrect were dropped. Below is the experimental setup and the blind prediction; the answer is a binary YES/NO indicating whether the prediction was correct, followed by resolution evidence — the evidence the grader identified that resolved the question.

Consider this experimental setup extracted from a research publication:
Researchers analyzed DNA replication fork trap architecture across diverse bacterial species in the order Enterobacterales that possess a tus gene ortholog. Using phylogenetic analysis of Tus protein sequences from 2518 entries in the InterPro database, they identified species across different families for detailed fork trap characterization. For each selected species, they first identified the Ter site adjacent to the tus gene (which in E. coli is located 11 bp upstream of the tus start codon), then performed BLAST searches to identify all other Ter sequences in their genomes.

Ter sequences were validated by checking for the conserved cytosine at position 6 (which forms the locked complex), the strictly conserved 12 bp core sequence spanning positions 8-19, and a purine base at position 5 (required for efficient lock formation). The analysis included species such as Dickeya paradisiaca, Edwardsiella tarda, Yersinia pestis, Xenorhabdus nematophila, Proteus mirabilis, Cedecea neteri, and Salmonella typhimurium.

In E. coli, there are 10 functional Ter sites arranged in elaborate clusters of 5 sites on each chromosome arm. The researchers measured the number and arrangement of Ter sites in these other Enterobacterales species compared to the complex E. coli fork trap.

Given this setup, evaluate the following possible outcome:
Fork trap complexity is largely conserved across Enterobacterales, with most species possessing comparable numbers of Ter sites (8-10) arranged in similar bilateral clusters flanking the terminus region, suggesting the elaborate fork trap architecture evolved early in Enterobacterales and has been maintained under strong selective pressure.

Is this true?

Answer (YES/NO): NO